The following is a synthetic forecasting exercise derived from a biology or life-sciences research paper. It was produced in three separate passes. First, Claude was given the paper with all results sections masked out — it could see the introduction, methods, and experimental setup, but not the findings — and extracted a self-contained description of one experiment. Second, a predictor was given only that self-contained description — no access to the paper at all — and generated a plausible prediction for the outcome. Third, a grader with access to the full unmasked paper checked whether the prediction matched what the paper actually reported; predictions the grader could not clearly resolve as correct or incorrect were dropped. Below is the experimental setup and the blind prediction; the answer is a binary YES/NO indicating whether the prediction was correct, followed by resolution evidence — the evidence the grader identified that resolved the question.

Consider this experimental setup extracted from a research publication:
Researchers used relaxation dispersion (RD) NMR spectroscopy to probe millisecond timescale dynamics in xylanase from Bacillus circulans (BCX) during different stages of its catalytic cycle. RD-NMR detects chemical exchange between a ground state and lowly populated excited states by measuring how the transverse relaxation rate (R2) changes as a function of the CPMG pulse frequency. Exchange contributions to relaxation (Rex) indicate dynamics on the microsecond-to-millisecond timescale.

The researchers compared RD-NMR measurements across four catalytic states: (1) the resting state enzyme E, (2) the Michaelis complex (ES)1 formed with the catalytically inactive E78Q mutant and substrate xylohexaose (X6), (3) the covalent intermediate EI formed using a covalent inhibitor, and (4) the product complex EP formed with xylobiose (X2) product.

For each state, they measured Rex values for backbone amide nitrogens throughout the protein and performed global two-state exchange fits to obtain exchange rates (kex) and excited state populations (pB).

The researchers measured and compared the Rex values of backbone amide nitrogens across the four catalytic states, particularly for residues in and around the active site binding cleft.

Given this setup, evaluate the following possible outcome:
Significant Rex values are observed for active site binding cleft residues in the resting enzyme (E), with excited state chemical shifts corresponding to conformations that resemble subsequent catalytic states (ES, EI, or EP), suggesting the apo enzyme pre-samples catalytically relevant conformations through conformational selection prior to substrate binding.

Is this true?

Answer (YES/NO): NO